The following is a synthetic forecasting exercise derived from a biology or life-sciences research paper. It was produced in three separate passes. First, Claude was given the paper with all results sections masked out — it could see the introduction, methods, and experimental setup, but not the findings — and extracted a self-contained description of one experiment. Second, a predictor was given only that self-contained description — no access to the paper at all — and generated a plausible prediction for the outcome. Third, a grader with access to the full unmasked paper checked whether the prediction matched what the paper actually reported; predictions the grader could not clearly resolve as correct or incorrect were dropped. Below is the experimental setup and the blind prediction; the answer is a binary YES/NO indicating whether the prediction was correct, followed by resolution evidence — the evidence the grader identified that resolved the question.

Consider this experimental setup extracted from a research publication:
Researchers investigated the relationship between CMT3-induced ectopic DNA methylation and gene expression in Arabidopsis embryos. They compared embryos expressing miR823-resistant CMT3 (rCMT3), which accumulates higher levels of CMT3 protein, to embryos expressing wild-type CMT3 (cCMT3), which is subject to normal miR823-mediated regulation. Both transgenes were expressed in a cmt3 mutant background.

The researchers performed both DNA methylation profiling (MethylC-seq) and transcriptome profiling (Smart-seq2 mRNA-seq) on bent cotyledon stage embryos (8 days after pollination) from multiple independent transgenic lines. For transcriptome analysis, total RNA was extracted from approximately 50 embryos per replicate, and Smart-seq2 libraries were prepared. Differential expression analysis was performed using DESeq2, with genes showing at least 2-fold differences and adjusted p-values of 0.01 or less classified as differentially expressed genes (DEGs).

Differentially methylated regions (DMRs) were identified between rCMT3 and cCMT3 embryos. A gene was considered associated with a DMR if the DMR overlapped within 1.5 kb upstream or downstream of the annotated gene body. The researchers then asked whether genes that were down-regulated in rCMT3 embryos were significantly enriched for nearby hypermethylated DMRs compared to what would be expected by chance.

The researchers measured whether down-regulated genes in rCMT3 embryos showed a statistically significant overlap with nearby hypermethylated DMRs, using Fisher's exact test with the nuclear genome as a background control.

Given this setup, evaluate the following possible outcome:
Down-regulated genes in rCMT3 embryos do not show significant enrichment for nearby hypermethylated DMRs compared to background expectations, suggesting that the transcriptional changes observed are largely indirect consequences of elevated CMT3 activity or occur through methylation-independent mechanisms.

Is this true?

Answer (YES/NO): NO